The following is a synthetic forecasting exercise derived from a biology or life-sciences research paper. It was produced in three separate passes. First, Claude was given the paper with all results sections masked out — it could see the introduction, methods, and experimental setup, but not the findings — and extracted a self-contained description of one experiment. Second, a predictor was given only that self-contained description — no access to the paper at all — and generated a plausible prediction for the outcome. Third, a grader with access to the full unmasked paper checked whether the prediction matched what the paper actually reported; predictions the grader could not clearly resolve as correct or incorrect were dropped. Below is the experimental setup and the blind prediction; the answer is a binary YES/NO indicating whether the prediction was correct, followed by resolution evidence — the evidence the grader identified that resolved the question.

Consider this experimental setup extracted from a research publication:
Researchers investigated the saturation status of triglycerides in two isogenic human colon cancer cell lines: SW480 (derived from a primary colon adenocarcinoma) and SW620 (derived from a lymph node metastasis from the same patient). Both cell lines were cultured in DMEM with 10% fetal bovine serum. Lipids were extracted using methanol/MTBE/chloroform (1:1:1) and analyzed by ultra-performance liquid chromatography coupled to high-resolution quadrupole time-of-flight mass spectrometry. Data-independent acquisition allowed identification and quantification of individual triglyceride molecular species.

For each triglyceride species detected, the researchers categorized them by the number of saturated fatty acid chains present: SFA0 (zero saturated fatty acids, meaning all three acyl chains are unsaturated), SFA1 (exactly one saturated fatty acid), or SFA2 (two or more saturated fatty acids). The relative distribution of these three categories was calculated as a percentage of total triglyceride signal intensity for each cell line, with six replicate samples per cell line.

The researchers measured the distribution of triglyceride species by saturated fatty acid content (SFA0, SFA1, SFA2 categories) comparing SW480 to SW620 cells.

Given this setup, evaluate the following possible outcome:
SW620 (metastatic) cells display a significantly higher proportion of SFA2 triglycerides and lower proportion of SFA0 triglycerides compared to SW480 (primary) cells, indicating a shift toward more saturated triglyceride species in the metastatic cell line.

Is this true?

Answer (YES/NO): NO